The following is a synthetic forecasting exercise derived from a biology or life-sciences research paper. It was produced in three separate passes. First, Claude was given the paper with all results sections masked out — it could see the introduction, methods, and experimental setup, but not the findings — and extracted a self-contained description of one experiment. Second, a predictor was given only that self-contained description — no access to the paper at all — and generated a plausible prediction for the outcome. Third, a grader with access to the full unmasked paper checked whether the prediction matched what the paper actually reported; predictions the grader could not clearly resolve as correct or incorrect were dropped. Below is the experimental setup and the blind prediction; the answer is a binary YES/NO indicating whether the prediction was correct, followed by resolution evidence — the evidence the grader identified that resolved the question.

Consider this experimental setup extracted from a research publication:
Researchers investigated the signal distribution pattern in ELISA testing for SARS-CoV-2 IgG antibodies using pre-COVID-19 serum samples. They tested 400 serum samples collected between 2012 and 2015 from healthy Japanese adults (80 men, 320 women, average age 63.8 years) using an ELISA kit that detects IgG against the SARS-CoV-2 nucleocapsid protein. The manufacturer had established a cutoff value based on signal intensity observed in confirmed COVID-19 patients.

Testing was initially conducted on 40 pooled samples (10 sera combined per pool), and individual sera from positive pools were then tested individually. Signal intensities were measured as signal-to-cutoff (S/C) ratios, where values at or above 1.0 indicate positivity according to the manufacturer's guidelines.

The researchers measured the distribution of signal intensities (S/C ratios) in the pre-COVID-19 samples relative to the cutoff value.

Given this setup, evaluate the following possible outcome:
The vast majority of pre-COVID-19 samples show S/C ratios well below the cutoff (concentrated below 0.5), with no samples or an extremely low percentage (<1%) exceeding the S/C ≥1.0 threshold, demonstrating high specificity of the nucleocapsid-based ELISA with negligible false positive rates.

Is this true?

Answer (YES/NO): NO